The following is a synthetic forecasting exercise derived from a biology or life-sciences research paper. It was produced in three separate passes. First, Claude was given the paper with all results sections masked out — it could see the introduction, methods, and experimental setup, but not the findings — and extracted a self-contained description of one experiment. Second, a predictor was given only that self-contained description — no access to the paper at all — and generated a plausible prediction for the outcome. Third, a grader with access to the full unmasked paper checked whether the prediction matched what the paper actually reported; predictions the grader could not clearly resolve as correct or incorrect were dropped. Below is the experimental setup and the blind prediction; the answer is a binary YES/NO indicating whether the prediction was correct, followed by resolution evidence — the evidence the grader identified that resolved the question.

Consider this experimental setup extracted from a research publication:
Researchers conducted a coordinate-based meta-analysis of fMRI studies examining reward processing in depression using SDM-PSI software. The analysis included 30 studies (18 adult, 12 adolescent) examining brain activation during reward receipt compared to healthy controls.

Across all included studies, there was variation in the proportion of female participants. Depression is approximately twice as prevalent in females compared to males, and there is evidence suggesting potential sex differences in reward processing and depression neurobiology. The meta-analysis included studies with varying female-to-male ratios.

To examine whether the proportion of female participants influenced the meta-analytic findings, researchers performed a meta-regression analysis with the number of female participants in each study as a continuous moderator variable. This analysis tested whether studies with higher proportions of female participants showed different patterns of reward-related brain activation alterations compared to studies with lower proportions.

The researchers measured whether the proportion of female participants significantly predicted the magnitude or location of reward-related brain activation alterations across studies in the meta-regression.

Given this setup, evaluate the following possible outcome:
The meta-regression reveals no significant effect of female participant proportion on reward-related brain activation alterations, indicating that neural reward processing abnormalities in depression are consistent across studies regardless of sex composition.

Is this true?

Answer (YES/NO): NO